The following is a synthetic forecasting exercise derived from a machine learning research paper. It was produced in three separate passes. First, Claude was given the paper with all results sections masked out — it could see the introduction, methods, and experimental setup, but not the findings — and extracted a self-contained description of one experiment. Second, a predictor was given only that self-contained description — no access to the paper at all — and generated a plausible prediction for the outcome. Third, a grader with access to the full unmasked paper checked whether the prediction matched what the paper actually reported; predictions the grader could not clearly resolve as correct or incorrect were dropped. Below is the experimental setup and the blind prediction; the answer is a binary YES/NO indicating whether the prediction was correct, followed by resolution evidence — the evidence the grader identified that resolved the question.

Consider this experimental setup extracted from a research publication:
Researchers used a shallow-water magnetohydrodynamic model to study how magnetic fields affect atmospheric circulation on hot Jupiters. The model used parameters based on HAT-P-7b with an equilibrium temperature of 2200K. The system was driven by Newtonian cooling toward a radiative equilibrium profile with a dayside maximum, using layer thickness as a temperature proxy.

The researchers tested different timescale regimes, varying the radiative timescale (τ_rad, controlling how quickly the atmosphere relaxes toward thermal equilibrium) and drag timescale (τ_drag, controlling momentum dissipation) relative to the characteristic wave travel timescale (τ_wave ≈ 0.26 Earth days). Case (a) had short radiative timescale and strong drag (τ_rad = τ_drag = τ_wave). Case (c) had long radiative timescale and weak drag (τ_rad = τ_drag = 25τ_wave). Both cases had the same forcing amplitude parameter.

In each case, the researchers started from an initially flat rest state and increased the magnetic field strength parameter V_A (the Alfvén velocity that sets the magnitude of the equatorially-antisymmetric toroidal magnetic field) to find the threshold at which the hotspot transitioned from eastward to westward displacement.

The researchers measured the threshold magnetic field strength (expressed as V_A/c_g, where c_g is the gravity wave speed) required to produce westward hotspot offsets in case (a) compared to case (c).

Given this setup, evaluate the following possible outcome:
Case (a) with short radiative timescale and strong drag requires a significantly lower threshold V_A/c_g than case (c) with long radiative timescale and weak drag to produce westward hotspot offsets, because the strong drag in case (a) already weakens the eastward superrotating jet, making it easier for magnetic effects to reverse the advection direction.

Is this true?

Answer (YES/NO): NO